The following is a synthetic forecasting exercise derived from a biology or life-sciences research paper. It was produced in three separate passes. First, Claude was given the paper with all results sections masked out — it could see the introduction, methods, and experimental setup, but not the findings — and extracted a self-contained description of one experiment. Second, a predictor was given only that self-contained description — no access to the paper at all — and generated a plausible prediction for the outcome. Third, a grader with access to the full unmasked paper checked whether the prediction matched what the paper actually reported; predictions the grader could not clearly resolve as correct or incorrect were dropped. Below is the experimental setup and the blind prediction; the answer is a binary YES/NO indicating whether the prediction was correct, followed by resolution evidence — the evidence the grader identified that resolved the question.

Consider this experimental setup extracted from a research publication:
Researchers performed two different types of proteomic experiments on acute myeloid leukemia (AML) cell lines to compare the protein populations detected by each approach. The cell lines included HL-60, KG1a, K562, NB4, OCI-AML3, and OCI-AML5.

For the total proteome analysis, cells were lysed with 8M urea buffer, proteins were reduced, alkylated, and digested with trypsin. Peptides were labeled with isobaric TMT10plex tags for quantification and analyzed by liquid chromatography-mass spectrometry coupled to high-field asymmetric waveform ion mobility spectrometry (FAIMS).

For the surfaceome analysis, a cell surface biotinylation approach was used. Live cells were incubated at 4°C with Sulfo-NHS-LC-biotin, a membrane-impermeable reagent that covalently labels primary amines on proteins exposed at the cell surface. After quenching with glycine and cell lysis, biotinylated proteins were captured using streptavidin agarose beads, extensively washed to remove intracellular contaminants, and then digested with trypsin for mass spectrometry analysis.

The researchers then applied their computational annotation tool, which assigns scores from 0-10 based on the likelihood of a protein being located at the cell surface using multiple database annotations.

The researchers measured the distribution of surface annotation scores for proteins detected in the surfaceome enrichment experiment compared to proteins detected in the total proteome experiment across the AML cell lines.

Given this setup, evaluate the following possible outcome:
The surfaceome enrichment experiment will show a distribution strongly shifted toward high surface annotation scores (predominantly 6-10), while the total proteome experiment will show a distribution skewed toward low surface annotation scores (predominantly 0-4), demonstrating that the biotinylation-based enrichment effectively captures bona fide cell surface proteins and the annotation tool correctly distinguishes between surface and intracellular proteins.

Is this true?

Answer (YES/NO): NO